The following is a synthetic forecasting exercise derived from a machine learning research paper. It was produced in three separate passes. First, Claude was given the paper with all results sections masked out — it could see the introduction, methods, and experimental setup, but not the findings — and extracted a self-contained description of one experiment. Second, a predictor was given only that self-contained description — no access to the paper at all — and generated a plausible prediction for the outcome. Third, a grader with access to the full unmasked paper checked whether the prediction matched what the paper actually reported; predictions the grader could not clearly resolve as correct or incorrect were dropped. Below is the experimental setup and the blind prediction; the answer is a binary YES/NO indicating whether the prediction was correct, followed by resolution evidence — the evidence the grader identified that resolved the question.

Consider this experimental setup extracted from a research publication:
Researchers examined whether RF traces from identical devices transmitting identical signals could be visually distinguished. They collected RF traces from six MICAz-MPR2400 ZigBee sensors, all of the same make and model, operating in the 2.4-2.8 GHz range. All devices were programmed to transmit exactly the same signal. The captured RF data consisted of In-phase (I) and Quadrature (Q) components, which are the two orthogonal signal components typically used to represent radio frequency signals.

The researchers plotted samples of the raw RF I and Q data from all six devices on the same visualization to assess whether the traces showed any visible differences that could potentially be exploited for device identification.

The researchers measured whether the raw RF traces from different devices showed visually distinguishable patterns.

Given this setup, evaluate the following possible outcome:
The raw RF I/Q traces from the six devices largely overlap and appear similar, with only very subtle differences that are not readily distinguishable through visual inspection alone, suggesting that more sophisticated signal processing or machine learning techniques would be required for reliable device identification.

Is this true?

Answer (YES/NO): YES